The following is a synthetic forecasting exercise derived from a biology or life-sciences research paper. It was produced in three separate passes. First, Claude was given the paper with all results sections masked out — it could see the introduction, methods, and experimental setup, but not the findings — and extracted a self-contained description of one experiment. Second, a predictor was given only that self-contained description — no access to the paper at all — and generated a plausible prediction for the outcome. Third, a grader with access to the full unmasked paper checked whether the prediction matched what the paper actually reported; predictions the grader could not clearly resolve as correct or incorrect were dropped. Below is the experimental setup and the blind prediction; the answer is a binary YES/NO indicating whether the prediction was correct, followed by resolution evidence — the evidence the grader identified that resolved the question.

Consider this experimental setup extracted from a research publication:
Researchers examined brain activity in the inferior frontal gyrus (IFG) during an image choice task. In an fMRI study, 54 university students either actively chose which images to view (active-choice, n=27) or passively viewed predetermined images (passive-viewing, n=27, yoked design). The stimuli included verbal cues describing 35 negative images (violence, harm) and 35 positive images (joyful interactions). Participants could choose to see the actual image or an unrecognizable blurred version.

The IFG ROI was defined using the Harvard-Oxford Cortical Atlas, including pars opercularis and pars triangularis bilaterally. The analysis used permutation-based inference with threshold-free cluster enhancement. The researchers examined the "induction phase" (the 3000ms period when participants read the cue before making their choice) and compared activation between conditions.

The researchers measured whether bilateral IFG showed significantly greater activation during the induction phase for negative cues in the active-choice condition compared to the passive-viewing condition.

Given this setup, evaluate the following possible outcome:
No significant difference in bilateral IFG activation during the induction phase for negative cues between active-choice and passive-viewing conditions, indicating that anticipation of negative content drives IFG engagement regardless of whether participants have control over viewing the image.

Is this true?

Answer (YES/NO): NO